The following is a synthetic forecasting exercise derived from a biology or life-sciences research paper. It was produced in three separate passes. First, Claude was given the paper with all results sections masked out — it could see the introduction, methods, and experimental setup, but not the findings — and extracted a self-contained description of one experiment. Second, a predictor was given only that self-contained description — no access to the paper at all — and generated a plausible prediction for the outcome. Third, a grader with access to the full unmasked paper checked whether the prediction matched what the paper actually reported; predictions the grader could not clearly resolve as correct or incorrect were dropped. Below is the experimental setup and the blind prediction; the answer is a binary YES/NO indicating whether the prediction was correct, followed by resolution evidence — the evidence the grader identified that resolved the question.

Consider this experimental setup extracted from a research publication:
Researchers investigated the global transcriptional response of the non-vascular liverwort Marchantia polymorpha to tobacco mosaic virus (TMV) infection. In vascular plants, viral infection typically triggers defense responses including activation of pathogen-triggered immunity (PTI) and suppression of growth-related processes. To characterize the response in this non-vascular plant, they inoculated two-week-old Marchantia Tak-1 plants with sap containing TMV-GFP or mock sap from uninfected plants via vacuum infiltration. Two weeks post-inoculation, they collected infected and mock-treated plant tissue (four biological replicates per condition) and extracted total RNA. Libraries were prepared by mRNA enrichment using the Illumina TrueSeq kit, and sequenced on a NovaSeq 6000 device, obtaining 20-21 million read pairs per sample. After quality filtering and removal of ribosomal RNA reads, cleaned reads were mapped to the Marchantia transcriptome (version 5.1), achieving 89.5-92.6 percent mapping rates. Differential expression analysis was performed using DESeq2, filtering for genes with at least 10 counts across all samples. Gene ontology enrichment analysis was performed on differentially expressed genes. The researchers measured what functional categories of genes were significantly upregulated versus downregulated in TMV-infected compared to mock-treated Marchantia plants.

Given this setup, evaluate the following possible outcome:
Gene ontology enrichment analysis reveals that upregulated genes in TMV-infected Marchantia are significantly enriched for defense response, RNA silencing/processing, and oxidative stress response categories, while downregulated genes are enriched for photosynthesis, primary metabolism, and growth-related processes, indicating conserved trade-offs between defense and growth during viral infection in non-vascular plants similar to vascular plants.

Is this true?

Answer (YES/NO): NO